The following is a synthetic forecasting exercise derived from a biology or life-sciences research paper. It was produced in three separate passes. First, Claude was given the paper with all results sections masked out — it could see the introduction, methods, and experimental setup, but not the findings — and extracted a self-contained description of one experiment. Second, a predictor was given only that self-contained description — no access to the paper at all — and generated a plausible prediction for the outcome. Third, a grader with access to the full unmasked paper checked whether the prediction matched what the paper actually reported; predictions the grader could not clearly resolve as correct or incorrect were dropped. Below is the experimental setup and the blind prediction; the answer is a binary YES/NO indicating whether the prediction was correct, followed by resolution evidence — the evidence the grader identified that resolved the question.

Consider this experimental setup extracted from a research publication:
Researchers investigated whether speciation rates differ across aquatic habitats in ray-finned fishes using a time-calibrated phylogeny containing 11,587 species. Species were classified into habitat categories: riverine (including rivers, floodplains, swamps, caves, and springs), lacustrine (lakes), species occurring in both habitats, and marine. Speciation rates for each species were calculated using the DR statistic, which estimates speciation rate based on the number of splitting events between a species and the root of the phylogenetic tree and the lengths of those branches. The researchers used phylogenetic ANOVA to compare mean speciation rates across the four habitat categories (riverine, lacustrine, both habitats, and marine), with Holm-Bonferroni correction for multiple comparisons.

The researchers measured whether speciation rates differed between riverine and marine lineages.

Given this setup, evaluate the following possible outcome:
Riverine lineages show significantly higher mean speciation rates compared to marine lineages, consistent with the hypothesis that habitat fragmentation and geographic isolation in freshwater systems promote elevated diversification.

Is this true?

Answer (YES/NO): NO